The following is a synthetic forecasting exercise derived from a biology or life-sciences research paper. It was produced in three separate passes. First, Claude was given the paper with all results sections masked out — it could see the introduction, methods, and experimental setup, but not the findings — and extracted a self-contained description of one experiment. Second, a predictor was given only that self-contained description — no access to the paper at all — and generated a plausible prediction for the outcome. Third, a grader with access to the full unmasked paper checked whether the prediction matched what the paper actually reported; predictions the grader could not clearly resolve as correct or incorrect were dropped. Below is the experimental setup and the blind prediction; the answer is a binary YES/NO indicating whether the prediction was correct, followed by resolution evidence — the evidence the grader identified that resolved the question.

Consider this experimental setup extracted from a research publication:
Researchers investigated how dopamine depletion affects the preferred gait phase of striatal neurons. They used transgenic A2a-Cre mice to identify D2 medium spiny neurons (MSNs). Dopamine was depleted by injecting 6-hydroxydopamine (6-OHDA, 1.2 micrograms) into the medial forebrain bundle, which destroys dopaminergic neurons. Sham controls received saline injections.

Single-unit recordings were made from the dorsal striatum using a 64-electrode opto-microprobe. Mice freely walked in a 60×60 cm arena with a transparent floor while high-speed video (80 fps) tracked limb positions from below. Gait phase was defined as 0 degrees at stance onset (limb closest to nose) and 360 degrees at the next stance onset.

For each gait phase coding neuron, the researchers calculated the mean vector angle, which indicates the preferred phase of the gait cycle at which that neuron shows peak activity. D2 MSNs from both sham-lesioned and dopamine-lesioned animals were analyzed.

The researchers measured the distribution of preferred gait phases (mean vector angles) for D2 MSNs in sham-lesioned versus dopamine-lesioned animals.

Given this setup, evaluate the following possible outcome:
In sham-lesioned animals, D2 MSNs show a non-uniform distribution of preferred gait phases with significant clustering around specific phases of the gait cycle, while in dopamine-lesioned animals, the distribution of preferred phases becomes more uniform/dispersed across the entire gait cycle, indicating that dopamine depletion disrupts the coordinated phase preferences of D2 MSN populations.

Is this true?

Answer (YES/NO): NO